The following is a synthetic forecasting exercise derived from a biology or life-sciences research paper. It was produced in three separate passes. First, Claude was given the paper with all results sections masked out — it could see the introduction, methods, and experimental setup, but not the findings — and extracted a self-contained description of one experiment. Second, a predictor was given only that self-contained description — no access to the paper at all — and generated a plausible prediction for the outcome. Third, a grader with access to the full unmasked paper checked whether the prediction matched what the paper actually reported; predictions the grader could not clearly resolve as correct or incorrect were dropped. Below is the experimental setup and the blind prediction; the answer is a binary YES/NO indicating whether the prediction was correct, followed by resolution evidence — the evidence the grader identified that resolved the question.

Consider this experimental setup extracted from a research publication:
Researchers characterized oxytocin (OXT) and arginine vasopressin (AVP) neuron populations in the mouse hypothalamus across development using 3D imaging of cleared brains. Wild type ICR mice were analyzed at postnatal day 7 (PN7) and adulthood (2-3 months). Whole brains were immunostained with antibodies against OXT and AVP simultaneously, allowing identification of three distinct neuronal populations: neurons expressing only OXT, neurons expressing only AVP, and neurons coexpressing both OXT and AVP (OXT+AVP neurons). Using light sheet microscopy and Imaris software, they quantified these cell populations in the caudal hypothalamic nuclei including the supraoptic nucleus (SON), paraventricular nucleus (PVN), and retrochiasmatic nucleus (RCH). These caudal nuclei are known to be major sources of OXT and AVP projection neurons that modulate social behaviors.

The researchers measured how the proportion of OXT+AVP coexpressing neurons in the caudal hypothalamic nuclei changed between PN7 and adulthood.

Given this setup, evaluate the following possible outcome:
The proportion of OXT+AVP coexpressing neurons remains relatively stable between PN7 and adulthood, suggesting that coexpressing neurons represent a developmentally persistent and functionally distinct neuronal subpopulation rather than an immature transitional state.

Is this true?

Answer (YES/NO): NO